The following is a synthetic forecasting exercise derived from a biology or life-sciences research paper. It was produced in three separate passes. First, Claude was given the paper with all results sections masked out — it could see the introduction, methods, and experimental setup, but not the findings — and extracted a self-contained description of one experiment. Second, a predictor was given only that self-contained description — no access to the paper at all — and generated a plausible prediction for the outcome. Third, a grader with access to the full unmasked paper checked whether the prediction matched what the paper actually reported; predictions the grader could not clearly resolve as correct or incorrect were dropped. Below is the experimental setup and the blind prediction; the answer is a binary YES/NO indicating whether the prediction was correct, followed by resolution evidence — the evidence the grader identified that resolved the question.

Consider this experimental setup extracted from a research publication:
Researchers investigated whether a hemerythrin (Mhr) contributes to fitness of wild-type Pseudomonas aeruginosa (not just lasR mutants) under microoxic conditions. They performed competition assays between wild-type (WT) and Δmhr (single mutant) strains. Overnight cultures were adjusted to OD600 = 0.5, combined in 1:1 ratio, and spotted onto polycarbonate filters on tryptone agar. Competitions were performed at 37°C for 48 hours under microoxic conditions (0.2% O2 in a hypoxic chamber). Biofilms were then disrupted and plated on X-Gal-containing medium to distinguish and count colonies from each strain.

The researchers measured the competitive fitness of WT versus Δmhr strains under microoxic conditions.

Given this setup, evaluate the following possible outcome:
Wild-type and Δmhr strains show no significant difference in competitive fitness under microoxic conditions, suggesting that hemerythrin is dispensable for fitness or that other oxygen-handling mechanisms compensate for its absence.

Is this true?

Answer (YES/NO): NO